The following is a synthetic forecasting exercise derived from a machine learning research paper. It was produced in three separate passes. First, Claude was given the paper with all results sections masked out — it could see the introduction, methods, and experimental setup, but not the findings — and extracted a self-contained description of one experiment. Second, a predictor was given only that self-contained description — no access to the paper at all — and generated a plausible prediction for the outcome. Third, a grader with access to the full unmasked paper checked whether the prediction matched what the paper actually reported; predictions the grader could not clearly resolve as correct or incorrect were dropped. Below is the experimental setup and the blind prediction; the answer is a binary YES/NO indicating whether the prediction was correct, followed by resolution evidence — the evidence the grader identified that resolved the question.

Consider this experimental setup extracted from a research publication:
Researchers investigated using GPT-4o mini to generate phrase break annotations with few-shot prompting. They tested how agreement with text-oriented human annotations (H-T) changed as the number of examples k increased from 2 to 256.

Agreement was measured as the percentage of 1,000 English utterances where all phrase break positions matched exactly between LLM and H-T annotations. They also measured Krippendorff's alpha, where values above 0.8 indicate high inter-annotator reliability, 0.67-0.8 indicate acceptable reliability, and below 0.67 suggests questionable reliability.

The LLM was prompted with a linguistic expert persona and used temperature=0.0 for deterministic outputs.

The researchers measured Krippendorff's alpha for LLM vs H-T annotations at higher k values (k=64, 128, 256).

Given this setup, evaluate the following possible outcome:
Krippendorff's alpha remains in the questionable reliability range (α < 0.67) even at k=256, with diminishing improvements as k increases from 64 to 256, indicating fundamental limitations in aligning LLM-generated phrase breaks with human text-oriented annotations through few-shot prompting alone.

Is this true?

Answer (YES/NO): NO